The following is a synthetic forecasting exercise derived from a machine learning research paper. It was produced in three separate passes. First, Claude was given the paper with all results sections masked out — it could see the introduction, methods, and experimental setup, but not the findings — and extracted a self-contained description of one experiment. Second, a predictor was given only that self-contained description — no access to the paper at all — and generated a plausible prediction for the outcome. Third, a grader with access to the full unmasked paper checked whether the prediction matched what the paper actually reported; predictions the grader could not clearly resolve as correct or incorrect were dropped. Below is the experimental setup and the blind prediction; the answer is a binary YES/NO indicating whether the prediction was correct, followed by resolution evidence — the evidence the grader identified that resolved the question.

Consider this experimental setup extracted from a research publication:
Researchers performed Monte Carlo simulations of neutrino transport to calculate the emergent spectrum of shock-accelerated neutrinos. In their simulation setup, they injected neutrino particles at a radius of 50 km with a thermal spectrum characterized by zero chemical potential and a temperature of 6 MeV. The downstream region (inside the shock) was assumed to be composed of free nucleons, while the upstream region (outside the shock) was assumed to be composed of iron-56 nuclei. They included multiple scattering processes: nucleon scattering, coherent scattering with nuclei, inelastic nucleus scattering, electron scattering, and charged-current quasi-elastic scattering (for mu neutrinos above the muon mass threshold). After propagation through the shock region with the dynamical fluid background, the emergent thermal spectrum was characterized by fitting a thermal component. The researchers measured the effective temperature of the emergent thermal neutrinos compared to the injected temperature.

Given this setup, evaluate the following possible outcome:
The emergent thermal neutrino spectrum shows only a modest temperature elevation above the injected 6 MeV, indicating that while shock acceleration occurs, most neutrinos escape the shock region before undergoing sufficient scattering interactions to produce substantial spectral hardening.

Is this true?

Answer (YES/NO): NO